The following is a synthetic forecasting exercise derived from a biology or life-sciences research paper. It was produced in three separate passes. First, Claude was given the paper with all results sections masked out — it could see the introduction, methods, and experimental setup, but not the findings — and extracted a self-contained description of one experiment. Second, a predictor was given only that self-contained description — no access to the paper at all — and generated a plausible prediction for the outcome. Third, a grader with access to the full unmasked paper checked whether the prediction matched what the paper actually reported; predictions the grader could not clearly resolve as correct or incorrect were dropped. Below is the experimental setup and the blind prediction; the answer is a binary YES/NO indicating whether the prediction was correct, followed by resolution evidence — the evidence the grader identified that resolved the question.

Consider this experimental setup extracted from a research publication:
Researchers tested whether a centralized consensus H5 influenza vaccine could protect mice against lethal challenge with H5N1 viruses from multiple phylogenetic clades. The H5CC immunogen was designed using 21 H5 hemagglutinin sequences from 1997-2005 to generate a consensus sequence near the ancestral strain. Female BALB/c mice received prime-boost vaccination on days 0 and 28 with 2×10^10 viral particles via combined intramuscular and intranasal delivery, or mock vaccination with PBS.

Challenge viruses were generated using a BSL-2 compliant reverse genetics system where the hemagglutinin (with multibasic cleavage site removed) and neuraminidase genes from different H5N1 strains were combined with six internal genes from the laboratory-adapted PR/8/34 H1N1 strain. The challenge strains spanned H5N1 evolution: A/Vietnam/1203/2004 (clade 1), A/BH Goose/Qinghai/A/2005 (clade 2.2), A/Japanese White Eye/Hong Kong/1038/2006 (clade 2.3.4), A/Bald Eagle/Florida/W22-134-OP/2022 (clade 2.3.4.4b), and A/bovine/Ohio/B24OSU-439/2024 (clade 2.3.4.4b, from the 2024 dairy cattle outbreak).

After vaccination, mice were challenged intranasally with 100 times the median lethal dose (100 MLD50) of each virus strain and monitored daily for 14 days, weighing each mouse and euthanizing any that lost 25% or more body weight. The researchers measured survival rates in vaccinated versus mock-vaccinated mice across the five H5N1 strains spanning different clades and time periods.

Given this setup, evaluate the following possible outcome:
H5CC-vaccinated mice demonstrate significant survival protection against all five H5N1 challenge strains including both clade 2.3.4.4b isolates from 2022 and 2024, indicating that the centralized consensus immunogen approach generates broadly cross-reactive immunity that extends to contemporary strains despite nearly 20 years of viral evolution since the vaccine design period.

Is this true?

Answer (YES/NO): NO